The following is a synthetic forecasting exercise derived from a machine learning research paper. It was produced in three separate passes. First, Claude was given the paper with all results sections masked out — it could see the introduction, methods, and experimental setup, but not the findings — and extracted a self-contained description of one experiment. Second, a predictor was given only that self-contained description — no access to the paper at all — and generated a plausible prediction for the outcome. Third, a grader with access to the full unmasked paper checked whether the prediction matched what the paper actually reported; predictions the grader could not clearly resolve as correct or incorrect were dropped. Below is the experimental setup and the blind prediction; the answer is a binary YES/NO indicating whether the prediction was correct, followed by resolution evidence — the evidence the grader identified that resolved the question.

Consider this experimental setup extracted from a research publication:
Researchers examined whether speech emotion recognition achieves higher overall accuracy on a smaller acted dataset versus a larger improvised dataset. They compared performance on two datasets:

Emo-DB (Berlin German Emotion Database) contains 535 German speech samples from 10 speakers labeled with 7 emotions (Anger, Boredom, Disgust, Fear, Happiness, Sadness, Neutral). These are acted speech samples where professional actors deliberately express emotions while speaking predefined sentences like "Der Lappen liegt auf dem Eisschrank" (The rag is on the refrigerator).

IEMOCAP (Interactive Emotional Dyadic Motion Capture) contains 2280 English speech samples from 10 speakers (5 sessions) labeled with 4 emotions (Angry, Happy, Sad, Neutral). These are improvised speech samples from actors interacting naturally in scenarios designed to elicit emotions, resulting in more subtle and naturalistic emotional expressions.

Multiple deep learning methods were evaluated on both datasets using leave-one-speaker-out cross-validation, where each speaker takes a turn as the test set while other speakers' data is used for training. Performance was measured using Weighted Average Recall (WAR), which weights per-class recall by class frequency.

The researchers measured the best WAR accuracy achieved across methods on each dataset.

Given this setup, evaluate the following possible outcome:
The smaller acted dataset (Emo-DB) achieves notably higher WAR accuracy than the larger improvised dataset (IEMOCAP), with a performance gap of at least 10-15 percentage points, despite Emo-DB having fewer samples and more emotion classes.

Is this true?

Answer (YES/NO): YES